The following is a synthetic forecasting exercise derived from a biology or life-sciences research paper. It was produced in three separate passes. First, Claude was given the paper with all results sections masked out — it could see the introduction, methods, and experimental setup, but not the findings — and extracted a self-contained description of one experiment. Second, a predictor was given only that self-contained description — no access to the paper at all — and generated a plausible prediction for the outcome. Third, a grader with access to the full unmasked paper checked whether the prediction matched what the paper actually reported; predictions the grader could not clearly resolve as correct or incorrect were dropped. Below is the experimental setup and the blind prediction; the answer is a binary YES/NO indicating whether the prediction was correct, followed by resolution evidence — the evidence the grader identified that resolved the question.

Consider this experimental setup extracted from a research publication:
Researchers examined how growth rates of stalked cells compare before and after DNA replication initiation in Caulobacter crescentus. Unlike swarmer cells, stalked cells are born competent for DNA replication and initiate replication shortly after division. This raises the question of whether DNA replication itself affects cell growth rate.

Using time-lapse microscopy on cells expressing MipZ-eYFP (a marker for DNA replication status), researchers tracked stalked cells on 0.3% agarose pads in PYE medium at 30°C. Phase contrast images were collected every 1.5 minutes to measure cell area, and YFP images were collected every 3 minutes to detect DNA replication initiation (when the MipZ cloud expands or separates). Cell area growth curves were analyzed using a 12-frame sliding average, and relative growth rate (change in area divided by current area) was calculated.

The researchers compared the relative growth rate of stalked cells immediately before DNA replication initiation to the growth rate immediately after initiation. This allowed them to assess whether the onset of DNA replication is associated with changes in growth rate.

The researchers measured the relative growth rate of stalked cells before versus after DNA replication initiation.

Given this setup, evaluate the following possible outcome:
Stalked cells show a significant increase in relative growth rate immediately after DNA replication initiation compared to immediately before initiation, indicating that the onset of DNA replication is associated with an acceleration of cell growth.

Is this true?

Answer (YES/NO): NO